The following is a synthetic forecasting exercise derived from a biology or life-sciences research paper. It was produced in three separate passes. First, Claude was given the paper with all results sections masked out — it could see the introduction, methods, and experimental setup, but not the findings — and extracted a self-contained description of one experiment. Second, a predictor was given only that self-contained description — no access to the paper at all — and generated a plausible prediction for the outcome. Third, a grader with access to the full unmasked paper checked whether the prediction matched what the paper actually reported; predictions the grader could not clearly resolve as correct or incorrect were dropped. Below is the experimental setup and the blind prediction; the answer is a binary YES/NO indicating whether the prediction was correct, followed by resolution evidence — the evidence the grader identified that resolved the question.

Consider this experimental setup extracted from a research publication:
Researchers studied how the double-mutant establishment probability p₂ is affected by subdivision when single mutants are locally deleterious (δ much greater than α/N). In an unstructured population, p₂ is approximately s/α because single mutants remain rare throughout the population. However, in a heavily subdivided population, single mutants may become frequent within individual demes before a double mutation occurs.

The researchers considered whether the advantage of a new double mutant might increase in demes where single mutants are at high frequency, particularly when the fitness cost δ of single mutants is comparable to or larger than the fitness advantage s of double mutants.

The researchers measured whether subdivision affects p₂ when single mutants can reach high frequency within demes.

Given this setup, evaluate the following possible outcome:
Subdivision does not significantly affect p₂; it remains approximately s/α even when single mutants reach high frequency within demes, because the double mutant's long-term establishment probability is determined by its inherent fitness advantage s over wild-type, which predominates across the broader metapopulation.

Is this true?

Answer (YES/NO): NO